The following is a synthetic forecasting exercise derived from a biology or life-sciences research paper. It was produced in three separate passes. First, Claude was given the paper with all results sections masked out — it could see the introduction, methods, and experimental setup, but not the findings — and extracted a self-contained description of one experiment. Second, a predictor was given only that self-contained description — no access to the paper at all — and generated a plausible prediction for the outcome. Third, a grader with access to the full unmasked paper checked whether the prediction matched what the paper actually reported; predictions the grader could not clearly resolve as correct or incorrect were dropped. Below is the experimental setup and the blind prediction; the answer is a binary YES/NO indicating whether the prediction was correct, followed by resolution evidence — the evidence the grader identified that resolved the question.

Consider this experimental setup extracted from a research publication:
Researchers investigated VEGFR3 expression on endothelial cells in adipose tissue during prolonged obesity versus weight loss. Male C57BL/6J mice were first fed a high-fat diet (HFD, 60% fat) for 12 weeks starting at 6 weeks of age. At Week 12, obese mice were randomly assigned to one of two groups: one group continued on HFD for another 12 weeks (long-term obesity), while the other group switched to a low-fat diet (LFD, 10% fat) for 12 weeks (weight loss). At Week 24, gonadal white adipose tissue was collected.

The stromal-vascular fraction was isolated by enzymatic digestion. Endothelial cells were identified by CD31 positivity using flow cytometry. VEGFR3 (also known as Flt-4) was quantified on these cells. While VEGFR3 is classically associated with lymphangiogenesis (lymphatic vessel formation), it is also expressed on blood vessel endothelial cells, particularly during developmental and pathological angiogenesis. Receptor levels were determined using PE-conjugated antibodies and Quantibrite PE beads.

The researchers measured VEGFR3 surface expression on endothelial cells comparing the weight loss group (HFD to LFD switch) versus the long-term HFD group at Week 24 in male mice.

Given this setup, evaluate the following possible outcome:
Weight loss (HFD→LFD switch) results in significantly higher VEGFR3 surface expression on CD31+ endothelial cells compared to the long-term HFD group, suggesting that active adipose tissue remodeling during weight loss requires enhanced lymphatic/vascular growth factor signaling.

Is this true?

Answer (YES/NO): NO